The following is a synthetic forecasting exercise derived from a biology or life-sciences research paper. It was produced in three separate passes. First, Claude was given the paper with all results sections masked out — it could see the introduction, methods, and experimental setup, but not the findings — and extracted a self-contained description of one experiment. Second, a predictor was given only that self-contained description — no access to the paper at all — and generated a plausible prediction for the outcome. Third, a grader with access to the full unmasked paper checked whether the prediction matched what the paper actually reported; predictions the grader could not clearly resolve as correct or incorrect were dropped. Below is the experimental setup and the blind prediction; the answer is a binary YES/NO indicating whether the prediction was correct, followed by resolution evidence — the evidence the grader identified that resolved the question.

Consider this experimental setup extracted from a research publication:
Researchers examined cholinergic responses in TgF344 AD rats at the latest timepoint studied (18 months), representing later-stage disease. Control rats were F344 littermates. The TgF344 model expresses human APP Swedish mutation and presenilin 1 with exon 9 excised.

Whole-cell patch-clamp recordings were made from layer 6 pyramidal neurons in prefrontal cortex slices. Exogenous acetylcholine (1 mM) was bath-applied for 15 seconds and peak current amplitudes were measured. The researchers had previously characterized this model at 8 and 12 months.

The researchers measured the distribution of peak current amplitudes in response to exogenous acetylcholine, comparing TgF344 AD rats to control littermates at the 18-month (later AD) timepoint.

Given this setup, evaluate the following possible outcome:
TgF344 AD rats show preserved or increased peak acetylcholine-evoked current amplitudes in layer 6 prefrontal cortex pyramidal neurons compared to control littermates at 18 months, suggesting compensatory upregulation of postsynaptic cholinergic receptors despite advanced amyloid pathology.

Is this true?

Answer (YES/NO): NO